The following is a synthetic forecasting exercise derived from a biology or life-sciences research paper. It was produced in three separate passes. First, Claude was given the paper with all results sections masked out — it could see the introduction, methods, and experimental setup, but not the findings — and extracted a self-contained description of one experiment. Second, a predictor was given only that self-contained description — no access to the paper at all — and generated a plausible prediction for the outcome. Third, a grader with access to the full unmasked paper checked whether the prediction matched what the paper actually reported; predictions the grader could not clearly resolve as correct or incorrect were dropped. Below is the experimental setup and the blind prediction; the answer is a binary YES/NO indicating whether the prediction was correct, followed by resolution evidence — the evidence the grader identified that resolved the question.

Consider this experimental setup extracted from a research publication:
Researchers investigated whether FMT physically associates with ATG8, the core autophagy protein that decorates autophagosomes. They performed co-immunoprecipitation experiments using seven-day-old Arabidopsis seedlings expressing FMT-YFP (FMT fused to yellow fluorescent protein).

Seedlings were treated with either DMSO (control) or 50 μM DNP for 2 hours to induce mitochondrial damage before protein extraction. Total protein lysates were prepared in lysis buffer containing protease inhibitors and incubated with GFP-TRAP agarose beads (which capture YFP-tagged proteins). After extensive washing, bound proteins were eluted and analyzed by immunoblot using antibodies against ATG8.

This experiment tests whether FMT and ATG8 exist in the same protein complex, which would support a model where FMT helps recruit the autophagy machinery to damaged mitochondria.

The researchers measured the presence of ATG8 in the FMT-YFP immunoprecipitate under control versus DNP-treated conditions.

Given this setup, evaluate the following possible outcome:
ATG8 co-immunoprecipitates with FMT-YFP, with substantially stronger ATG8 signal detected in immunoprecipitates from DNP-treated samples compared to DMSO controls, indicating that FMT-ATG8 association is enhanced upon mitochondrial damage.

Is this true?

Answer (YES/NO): YES